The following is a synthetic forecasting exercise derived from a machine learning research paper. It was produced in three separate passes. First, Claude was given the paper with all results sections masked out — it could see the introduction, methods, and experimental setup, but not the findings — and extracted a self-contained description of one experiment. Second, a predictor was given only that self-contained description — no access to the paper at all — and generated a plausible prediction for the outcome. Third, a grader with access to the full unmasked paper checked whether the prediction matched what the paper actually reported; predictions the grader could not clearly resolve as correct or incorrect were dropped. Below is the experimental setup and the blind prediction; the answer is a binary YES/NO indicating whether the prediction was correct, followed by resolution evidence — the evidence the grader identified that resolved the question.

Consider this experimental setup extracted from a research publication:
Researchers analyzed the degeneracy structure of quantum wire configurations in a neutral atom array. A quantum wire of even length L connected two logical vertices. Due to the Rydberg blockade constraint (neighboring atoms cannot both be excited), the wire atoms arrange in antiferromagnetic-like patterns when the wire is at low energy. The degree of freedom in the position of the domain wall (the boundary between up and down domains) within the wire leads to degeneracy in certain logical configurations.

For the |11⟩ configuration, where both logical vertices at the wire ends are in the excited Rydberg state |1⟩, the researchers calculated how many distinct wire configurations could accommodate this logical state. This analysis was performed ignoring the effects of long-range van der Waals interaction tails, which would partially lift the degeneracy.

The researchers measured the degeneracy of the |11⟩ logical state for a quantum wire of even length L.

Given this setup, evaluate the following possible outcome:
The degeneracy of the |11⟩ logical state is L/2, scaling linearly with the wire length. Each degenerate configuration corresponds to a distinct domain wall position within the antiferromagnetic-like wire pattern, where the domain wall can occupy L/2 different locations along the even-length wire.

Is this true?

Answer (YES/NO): YES